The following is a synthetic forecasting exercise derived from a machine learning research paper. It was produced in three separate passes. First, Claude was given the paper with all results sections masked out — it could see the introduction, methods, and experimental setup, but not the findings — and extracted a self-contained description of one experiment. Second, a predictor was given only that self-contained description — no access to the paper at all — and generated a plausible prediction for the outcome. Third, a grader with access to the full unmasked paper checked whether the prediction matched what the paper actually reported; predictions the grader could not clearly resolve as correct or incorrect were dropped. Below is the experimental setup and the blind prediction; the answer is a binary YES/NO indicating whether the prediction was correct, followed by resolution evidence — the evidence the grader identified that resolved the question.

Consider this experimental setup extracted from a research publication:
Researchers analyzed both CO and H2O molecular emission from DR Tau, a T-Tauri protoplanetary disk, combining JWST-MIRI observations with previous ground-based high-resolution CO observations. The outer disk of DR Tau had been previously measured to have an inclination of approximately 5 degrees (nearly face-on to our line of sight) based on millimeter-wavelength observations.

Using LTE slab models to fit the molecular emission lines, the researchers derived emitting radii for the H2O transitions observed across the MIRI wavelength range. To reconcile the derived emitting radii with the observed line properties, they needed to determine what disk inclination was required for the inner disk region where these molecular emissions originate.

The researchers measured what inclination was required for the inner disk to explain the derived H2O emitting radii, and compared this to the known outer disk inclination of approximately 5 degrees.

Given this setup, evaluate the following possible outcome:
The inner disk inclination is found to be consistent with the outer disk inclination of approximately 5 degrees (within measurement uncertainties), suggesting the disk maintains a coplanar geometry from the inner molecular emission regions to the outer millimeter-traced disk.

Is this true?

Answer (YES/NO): NO